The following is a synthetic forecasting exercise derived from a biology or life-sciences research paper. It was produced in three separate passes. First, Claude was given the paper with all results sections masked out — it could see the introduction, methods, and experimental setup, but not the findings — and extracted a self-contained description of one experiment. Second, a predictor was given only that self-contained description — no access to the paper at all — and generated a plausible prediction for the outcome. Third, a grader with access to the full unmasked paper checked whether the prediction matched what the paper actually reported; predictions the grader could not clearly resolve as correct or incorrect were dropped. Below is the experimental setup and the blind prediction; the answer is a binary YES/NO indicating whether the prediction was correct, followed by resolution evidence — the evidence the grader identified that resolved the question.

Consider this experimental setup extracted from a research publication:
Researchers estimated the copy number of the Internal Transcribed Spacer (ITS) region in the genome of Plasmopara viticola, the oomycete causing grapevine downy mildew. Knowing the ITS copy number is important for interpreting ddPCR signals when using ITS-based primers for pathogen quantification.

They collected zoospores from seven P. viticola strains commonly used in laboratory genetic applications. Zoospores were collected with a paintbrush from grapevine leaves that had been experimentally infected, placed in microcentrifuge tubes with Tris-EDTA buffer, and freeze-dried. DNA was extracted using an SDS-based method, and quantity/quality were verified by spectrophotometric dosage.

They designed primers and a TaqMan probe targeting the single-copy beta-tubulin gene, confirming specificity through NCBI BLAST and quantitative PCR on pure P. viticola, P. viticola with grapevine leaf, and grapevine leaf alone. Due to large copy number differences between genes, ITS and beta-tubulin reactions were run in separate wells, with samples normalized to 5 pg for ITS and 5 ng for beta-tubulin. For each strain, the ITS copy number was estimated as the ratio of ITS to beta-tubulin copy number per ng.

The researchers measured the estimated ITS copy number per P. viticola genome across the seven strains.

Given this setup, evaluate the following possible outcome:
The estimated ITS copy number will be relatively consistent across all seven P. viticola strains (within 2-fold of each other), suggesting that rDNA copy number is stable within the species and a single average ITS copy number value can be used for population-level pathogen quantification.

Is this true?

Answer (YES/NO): YES